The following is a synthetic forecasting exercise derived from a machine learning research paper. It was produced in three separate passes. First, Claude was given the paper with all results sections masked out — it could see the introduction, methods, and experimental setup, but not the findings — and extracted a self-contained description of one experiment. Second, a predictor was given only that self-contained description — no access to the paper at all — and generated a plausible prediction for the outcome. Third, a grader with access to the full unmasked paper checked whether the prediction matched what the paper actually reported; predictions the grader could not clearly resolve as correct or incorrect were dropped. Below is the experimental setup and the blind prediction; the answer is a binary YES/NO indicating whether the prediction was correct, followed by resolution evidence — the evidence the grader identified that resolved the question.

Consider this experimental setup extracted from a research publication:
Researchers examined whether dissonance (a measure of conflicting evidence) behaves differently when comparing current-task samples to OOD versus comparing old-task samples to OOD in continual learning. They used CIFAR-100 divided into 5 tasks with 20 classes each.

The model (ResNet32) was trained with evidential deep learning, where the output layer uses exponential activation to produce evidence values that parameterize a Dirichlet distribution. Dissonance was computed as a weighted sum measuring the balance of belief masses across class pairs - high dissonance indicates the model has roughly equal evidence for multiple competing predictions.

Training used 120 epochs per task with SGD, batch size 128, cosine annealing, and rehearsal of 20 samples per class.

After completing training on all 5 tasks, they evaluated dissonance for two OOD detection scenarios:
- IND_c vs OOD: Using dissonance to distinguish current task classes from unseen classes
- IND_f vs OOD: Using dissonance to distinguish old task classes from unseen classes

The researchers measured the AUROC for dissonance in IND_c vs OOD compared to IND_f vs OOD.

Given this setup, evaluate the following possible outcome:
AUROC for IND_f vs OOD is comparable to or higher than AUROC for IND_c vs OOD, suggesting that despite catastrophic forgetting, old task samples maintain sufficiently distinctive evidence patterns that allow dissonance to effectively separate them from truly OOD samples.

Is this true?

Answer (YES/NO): NO